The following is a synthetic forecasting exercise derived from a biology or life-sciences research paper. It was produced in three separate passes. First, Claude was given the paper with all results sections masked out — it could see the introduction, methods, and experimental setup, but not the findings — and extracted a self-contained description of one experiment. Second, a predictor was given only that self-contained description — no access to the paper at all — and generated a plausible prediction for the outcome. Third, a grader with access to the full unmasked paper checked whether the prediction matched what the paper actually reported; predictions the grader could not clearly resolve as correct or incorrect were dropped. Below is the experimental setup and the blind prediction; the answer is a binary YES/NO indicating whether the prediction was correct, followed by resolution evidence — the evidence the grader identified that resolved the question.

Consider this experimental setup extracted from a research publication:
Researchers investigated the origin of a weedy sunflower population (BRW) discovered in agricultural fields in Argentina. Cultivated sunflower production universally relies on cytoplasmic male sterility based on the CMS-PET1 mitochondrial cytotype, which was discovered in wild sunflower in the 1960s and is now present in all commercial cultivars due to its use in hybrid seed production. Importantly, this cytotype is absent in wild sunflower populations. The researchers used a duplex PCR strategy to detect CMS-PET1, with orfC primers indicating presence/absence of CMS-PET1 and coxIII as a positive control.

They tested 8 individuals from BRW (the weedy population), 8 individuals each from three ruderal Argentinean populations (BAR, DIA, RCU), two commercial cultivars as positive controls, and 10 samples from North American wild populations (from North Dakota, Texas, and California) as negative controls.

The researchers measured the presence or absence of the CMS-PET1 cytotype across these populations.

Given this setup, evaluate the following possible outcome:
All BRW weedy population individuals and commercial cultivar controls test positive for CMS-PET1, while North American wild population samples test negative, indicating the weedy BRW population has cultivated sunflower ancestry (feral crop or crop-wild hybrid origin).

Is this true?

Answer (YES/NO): YES